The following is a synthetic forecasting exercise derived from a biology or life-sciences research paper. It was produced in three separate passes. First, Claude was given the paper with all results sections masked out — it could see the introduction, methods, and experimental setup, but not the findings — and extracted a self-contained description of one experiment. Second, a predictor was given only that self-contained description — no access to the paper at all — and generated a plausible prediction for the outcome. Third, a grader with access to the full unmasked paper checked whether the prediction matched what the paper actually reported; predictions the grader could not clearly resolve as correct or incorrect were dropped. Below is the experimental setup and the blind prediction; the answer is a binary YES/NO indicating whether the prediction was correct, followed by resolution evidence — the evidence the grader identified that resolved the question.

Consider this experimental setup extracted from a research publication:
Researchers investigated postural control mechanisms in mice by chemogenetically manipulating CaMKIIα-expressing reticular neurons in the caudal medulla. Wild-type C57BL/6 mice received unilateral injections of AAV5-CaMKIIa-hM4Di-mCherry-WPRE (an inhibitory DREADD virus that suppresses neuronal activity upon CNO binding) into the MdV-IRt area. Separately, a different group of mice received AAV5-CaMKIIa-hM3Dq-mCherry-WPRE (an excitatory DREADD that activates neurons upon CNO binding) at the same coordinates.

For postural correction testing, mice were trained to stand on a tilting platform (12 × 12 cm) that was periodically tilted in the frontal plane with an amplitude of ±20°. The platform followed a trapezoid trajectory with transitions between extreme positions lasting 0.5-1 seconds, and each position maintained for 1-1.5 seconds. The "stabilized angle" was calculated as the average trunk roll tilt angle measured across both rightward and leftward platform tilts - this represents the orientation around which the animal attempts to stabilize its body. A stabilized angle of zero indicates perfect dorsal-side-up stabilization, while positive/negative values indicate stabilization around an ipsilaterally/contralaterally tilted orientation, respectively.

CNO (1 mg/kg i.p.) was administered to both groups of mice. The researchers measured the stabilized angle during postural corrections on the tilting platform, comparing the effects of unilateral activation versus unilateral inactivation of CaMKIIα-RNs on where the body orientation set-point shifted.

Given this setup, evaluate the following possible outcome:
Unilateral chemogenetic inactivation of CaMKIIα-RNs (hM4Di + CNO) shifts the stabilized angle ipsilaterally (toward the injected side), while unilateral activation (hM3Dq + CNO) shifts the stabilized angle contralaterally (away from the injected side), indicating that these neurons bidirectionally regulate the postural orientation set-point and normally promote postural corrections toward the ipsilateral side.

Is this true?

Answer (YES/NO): NO